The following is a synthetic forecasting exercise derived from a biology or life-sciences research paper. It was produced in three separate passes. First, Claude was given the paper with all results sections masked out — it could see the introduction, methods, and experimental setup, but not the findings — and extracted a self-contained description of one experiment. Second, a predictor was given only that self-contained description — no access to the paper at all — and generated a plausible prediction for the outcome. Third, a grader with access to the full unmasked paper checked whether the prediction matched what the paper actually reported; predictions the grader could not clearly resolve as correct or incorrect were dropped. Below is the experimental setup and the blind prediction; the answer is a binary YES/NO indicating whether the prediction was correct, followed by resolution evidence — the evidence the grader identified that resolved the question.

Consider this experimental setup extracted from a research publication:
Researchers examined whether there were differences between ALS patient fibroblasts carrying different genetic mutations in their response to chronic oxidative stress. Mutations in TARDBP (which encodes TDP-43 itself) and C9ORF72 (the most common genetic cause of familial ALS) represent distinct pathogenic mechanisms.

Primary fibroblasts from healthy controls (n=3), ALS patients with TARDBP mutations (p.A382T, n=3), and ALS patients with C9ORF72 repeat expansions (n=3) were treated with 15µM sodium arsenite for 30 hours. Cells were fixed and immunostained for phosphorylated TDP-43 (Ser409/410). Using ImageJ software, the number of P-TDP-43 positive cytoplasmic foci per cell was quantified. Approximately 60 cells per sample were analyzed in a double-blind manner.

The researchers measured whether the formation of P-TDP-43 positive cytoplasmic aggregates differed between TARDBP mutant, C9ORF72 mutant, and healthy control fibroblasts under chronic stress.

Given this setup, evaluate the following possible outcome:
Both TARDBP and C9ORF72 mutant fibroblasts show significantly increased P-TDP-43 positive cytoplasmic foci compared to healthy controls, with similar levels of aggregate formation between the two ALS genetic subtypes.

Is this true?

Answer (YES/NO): NO